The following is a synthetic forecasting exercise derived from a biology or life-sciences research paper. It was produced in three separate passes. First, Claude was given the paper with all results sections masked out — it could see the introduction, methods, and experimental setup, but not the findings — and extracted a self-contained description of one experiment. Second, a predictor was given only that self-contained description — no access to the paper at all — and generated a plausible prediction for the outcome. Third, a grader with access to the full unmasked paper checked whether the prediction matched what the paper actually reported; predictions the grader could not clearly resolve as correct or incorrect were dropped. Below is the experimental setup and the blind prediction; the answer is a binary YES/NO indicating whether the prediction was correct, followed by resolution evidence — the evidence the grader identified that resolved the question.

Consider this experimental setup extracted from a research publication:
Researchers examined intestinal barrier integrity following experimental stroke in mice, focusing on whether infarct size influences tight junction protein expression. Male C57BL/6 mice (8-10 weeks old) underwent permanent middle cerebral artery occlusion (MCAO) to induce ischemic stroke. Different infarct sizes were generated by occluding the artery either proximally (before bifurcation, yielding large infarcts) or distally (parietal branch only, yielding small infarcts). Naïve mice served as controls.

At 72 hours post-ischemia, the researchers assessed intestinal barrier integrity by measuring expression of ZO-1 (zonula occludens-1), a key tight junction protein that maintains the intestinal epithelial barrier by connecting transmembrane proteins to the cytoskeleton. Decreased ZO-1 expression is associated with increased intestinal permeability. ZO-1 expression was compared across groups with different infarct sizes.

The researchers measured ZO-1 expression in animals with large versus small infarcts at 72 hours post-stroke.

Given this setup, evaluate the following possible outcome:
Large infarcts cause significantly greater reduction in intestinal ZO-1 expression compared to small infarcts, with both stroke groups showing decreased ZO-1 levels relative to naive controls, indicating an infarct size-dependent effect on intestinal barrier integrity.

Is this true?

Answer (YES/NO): NO